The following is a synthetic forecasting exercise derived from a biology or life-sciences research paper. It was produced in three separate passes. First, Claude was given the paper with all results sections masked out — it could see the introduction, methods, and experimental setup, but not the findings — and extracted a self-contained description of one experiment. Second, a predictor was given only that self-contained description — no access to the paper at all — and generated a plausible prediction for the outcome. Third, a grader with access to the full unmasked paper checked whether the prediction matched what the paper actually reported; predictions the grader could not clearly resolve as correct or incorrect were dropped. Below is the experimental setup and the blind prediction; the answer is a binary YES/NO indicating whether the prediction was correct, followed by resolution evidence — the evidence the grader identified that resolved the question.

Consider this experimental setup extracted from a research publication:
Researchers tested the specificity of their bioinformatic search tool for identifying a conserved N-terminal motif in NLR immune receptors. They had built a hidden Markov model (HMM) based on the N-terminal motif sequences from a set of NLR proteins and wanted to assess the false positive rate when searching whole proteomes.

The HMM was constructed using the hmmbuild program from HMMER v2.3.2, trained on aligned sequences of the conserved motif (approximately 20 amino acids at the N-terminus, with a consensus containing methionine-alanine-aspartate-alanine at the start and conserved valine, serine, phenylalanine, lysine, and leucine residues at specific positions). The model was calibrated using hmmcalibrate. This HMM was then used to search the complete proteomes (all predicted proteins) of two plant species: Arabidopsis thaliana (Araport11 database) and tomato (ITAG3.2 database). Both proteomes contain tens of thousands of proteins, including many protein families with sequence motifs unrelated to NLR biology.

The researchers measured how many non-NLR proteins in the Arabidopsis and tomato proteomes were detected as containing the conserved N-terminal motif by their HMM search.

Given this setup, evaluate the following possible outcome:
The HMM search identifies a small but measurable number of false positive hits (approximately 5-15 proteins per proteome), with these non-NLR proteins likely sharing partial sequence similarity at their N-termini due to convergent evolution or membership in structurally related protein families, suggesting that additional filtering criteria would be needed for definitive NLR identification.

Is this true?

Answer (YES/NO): NO